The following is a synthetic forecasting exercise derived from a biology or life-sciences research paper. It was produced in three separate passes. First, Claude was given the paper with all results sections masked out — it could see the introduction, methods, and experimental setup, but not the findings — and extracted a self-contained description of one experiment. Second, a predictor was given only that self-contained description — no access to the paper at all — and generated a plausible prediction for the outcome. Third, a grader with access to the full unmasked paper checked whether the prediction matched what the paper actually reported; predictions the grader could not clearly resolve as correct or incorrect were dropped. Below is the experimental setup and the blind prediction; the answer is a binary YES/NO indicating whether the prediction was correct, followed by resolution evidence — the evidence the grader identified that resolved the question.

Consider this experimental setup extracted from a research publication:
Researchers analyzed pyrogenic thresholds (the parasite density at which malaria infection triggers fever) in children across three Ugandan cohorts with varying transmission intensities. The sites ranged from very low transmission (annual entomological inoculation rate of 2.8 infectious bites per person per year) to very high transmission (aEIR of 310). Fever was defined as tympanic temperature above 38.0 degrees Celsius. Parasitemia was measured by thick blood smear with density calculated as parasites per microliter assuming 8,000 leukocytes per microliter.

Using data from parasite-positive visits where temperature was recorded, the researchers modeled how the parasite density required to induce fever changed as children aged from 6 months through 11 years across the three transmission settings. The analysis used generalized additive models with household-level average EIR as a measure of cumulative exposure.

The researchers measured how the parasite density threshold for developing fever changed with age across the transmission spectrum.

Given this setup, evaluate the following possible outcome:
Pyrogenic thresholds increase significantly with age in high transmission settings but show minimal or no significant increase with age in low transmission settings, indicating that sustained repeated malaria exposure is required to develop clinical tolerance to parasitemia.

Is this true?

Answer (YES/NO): NO